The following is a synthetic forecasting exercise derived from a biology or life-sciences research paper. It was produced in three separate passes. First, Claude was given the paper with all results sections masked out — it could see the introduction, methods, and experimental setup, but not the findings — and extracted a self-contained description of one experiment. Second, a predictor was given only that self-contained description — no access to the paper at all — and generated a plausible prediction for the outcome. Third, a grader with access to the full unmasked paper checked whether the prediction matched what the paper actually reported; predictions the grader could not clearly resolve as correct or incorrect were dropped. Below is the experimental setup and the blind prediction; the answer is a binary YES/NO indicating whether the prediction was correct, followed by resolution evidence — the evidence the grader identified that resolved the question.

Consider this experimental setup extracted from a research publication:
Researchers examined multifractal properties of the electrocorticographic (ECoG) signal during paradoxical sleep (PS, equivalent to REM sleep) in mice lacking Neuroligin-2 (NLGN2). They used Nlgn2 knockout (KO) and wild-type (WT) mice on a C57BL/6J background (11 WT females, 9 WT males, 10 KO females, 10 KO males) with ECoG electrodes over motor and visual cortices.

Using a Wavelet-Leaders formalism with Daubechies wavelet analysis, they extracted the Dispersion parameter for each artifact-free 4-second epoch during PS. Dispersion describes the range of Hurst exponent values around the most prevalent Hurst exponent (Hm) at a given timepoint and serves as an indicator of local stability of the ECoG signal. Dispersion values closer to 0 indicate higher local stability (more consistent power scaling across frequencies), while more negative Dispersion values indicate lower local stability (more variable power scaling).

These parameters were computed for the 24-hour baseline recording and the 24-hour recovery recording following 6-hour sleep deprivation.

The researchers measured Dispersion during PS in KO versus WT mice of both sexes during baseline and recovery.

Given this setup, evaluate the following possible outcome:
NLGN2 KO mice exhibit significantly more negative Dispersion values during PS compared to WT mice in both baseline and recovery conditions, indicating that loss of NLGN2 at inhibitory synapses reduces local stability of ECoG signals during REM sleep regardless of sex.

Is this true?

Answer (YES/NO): NO